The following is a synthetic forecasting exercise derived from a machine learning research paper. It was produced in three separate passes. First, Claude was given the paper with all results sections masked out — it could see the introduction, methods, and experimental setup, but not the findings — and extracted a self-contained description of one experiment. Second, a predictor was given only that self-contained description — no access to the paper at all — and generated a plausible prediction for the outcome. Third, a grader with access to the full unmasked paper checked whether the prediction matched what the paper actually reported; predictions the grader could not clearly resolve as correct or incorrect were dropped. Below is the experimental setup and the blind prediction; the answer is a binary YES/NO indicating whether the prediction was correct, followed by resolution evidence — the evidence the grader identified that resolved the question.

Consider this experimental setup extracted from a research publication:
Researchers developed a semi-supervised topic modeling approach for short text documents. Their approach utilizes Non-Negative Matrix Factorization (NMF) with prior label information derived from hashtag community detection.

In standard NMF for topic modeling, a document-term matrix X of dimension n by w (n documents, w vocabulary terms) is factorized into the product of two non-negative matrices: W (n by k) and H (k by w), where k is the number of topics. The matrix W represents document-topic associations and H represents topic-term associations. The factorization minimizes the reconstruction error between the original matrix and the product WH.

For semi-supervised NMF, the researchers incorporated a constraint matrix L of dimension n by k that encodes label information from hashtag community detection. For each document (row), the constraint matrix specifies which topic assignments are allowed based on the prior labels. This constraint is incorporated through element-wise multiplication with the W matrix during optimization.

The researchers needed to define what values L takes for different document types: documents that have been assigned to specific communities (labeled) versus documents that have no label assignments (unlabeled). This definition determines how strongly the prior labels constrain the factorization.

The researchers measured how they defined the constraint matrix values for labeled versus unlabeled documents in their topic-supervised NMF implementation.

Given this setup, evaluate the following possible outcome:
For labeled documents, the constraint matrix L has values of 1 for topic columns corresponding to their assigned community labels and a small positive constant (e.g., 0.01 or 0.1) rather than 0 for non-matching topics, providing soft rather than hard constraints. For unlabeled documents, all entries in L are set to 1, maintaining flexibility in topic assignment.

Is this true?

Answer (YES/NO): NO